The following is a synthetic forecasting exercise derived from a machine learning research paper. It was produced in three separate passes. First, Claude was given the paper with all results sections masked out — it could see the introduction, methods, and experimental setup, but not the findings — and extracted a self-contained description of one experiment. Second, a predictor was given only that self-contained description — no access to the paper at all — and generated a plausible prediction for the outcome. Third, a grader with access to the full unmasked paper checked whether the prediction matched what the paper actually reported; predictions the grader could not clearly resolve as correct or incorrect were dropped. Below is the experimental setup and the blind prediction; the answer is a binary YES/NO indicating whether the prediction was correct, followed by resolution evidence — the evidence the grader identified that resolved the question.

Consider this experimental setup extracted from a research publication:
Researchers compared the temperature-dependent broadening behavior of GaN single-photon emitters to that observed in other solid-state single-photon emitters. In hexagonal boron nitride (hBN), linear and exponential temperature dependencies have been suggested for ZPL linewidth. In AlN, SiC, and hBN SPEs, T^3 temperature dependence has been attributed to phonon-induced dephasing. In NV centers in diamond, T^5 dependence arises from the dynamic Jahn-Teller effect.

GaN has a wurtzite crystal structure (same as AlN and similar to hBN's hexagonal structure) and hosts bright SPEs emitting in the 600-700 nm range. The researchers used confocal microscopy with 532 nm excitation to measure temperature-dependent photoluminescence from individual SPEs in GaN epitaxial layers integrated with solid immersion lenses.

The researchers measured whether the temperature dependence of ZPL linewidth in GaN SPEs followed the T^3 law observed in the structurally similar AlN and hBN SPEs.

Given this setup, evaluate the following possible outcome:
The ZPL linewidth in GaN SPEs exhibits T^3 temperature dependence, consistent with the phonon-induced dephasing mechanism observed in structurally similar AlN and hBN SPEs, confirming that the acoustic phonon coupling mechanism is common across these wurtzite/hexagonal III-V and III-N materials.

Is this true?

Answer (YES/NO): NO